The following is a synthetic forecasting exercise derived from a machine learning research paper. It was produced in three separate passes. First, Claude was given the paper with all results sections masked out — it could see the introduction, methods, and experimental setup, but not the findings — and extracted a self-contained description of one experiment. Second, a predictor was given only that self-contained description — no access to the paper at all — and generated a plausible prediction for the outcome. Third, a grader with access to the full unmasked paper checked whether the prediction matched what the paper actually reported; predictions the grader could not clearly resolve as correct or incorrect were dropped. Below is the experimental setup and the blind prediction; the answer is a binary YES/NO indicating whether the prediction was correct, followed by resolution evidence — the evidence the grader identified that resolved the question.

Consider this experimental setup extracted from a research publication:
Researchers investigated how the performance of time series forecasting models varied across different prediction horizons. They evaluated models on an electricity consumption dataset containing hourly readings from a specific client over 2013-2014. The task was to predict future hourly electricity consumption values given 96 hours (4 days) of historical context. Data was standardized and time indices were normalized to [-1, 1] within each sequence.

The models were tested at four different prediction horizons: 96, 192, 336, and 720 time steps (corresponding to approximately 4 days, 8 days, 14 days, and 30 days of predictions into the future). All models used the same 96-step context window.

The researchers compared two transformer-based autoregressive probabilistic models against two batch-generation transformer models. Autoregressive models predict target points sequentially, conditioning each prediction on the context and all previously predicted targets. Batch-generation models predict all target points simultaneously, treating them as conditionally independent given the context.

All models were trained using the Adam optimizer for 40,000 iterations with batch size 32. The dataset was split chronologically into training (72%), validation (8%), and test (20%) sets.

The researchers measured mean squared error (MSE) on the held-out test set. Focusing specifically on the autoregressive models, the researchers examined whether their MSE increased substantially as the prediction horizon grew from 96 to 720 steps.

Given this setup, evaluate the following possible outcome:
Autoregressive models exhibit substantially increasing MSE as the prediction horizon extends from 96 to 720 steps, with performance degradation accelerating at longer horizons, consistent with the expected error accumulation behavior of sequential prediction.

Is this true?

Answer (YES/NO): NO